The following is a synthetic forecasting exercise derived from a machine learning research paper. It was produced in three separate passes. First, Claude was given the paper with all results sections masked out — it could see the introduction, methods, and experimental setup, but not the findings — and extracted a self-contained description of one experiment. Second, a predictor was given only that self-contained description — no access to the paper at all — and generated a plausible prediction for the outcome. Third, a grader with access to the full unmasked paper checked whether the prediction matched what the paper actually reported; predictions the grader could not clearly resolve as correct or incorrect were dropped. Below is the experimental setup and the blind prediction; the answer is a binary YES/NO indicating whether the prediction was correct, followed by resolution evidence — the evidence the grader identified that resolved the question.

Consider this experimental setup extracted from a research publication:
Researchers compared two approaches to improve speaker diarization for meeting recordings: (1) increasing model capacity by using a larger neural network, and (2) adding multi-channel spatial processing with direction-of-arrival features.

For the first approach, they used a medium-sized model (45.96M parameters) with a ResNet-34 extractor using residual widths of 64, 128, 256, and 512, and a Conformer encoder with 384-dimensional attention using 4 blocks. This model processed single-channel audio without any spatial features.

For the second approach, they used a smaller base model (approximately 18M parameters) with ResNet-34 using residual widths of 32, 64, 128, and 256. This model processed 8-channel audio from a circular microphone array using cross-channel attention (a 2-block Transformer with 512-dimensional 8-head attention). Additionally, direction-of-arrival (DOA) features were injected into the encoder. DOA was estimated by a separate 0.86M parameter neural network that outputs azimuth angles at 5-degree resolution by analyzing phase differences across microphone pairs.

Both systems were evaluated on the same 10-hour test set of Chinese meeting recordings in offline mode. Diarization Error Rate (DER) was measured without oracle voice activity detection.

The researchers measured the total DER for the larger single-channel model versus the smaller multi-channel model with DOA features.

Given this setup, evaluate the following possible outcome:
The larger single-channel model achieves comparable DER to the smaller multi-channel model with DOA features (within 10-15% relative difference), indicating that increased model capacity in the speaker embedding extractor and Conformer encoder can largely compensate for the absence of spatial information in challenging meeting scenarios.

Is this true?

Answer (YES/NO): YES